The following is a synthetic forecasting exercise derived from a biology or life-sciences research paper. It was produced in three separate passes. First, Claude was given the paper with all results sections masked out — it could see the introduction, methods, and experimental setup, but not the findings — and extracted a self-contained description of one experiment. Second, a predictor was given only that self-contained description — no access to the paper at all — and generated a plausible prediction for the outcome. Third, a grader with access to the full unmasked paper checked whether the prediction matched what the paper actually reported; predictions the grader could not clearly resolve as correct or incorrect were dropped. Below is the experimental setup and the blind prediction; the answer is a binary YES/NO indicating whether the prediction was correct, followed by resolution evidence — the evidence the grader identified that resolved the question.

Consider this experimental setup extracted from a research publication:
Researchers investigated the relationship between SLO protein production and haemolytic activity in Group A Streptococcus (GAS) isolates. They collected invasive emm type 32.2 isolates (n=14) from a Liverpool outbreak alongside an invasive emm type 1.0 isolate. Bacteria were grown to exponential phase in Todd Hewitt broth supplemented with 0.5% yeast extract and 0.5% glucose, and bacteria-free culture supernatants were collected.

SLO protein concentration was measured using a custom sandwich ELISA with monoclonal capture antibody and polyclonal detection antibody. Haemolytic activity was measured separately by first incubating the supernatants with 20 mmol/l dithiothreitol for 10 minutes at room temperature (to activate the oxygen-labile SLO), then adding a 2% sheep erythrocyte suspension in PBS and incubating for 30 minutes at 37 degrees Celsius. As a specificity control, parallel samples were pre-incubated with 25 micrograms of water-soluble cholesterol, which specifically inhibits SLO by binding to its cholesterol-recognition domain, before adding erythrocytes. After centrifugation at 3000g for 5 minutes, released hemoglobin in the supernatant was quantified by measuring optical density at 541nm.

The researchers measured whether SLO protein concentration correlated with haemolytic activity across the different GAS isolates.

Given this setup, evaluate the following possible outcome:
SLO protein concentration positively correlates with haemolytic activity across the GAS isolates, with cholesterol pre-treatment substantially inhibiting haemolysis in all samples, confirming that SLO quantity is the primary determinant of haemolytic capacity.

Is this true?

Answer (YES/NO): NO